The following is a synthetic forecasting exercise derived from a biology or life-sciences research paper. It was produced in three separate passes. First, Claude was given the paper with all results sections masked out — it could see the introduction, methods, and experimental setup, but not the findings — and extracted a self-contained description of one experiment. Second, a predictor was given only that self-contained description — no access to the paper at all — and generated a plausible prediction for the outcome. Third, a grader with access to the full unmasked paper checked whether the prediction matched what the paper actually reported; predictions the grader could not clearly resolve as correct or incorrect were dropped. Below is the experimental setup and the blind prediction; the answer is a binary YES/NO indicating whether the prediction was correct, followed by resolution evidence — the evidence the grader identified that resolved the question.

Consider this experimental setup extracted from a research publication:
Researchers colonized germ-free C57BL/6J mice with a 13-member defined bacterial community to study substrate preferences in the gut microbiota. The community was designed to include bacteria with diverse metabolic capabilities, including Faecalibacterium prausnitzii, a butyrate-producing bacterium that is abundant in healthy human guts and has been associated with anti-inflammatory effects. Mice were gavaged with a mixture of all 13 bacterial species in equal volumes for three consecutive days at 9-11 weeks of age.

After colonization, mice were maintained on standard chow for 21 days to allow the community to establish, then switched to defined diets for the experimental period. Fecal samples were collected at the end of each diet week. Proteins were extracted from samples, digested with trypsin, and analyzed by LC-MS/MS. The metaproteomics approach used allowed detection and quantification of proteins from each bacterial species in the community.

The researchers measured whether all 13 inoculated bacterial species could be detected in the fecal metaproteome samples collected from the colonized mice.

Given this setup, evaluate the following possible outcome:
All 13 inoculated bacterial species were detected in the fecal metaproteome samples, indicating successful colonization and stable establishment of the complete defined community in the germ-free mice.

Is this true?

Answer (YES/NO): NO